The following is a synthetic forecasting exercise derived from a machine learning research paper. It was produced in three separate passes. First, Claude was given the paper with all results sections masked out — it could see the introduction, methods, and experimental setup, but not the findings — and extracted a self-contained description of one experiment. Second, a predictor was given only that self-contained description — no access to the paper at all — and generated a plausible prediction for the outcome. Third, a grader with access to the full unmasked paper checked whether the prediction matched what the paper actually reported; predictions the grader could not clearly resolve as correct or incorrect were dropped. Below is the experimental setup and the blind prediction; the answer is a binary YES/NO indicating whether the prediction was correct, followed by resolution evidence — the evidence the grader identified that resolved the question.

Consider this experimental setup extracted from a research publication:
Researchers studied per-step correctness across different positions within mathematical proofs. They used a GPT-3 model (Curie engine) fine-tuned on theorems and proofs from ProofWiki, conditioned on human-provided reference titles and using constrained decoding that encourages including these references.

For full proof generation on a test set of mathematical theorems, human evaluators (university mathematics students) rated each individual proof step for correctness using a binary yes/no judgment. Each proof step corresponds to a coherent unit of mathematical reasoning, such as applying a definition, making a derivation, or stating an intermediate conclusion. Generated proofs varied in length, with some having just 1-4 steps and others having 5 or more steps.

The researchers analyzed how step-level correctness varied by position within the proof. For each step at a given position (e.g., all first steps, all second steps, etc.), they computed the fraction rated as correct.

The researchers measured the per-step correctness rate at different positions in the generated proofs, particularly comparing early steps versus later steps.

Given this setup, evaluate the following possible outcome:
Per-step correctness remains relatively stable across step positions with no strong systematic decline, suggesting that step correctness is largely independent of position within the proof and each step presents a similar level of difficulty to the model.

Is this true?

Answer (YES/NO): NO